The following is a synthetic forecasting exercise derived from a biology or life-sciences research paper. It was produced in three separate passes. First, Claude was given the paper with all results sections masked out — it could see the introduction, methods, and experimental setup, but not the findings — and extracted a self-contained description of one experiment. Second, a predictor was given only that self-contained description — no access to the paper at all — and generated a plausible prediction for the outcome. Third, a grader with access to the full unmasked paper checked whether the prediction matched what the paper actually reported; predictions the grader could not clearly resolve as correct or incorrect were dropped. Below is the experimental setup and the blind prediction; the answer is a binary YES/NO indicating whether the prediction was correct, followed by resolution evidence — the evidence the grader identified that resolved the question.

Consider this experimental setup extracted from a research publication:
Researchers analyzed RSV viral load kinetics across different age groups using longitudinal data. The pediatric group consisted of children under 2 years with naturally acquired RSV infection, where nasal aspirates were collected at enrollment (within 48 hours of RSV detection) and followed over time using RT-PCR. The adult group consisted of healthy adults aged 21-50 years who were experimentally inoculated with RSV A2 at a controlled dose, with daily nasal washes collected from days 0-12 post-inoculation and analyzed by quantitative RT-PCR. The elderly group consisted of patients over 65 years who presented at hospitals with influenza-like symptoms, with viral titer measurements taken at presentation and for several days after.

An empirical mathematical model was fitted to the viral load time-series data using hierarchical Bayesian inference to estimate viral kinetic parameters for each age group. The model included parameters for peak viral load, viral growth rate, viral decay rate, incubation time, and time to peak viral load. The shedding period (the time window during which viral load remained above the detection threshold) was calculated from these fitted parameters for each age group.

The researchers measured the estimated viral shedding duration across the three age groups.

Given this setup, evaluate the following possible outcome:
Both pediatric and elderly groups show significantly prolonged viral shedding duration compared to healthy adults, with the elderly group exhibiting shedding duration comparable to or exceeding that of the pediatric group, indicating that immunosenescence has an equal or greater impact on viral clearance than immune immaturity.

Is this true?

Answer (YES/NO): NO